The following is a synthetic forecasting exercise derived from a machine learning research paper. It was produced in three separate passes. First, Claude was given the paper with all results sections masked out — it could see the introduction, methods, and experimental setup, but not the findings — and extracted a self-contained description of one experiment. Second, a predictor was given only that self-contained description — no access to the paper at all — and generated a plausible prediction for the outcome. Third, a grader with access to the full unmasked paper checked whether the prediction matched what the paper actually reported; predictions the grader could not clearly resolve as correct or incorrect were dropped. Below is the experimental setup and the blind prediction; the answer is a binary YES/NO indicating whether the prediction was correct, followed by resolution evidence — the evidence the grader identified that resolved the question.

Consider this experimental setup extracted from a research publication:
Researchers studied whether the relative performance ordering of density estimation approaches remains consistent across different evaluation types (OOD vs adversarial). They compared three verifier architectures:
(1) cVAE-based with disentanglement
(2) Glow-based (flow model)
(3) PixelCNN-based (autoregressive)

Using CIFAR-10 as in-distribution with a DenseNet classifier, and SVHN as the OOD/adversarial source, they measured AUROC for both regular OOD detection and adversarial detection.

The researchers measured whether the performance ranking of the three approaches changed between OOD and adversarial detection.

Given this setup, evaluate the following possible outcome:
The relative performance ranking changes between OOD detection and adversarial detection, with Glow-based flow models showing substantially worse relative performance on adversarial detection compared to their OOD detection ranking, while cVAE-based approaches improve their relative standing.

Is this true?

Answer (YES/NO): NO